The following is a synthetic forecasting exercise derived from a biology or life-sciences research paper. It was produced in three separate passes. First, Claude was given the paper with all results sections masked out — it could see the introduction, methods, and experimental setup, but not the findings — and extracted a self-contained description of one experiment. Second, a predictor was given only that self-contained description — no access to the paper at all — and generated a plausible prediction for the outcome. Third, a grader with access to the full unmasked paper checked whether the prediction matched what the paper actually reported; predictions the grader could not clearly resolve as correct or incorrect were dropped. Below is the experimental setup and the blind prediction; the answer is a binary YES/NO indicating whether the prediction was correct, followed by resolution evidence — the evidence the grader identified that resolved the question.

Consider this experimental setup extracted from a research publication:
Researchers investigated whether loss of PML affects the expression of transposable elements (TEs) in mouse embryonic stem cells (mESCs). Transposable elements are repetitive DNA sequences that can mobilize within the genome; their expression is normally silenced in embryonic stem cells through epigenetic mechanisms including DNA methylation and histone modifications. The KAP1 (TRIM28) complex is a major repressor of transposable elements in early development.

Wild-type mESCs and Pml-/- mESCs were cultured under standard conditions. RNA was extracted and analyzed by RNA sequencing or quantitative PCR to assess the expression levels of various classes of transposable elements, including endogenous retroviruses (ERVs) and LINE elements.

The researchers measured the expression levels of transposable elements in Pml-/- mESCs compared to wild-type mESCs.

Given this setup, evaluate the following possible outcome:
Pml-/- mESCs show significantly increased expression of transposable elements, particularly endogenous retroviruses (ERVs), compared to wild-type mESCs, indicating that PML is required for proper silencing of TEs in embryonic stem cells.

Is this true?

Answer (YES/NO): YES